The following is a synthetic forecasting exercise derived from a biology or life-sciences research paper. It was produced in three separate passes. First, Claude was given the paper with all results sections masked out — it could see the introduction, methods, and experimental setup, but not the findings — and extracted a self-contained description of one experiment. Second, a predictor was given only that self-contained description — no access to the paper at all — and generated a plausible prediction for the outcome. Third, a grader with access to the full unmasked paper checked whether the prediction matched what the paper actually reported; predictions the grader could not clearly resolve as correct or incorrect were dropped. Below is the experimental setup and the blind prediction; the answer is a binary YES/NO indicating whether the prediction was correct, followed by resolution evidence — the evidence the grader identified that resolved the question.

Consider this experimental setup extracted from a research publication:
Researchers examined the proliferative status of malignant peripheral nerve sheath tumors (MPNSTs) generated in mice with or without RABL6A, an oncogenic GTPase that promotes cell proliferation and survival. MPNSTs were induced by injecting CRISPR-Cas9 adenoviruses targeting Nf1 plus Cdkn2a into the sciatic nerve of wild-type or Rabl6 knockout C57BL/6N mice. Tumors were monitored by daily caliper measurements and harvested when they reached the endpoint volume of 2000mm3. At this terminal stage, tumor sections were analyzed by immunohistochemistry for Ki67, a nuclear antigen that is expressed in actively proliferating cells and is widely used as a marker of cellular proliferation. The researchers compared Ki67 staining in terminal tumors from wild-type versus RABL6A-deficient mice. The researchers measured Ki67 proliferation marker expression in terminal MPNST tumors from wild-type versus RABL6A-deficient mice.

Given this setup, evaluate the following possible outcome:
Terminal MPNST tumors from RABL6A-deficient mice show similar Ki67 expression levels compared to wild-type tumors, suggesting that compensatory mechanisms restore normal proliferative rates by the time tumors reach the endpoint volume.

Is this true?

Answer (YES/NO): NO